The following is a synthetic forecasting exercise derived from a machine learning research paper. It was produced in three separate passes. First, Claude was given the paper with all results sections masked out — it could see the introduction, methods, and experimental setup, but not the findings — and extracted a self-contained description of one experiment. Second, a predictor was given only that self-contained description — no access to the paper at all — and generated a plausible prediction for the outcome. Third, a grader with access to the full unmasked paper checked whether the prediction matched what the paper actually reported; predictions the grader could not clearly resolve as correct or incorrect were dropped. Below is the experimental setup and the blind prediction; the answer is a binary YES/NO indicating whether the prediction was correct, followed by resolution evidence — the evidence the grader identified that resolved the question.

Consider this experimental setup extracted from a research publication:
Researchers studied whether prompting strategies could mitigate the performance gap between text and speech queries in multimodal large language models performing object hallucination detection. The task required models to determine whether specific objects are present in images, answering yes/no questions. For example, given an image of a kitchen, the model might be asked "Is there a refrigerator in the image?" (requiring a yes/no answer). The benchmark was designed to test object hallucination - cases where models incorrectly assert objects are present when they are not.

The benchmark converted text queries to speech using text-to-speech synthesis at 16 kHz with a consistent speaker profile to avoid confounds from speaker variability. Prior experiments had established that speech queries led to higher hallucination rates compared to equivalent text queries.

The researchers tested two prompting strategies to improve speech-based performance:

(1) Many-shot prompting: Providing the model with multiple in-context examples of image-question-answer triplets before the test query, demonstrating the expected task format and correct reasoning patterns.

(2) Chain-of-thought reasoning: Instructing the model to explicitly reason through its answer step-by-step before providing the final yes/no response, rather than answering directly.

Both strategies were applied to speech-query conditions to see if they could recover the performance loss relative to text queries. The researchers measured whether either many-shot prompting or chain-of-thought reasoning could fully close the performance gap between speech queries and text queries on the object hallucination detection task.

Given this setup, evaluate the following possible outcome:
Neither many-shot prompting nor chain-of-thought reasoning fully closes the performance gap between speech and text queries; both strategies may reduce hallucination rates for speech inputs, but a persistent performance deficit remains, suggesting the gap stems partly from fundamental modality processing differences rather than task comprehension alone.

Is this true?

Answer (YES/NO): YES